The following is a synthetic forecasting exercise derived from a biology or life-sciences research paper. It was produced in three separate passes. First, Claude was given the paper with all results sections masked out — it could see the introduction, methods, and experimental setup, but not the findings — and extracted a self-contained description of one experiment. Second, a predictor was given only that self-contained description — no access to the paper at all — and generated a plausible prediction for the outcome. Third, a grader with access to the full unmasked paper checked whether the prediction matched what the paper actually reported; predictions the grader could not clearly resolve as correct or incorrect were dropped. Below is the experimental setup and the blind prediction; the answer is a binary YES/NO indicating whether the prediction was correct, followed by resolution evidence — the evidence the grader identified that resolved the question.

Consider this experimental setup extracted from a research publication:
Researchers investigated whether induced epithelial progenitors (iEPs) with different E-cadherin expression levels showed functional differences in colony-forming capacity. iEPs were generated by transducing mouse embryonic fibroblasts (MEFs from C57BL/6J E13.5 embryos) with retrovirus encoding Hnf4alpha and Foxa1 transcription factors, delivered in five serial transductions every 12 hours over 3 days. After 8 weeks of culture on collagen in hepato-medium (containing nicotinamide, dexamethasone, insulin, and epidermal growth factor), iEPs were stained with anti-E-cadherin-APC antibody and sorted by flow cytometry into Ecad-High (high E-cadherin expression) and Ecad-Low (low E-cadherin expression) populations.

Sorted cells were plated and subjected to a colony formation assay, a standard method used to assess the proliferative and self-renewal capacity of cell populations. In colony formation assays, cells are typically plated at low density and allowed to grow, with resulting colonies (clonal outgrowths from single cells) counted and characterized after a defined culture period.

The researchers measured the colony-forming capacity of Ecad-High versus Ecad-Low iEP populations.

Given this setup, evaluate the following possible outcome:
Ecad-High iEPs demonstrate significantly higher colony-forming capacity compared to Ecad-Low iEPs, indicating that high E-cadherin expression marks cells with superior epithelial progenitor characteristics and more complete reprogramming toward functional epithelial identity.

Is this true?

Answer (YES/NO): YES